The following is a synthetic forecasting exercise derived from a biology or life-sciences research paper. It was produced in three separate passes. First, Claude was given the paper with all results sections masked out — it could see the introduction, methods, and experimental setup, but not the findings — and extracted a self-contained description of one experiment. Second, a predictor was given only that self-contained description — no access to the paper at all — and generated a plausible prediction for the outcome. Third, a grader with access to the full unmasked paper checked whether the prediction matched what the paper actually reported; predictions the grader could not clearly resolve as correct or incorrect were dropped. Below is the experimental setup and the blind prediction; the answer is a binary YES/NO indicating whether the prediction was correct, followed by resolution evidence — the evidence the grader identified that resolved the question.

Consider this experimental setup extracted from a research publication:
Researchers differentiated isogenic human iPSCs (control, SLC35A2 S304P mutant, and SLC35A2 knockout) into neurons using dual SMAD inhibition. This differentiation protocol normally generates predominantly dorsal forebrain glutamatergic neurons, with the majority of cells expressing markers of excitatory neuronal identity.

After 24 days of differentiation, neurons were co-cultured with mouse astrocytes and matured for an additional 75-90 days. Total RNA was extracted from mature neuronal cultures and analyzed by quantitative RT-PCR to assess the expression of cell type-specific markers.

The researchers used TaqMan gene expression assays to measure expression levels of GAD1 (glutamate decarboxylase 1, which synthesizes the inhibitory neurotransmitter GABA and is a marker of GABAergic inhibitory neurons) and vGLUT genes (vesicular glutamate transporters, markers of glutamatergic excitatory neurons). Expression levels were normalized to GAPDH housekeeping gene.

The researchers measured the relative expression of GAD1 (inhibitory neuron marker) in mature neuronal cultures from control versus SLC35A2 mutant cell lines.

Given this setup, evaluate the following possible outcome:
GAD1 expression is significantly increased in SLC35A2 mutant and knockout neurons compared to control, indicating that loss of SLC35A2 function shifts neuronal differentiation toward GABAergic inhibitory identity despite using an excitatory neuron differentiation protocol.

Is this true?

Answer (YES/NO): YES